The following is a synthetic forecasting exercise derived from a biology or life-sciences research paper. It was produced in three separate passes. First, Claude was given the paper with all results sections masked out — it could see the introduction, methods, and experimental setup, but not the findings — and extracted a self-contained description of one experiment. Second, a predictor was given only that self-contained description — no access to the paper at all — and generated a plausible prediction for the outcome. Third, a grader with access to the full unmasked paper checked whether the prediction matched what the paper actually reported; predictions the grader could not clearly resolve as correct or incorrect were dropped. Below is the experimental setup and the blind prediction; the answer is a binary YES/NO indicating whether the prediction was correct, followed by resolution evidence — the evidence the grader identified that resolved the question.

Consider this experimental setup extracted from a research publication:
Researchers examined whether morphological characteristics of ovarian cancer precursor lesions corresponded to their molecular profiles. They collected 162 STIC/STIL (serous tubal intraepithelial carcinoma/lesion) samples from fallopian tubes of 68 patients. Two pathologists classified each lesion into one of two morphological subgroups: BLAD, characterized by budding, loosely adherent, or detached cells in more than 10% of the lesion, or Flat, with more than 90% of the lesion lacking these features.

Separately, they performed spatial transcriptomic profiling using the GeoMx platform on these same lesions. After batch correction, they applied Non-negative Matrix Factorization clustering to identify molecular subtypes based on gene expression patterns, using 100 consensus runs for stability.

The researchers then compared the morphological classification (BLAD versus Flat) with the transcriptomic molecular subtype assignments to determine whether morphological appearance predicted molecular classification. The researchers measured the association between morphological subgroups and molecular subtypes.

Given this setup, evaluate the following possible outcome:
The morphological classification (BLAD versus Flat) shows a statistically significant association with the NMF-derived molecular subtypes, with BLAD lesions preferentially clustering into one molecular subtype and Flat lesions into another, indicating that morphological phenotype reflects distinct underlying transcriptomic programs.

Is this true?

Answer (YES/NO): YES